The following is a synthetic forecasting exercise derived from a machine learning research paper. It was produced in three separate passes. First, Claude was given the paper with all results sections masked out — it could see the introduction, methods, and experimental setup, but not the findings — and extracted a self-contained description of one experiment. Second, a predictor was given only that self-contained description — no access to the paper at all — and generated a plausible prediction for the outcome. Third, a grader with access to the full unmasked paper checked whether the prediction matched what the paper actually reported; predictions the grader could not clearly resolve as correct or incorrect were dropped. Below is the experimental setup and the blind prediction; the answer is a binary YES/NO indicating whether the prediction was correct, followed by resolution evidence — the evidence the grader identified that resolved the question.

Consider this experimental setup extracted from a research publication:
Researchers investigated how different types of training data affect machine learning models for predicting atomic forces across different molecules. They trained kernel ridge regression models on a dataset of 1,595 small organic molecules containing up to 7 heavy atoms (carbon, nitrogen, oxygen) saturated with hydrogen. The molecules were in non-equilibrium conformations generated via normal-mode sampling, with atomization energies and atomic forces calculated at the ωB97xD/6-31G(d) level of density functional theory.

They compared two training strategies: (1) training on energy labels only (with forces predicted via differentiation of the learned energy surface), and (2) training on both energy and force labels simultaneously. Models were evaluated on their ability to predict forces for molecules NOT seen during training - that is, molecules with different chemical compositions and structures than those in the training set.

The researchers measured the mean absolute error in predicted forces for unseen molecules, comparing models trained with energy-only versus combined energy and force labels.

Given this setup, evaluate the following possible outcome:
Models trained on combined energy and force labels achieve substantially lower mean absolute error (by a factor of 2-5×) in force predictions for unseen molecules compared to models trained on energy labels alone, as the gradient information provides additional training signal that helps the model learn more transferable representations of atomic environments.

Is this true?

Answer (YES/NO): YES